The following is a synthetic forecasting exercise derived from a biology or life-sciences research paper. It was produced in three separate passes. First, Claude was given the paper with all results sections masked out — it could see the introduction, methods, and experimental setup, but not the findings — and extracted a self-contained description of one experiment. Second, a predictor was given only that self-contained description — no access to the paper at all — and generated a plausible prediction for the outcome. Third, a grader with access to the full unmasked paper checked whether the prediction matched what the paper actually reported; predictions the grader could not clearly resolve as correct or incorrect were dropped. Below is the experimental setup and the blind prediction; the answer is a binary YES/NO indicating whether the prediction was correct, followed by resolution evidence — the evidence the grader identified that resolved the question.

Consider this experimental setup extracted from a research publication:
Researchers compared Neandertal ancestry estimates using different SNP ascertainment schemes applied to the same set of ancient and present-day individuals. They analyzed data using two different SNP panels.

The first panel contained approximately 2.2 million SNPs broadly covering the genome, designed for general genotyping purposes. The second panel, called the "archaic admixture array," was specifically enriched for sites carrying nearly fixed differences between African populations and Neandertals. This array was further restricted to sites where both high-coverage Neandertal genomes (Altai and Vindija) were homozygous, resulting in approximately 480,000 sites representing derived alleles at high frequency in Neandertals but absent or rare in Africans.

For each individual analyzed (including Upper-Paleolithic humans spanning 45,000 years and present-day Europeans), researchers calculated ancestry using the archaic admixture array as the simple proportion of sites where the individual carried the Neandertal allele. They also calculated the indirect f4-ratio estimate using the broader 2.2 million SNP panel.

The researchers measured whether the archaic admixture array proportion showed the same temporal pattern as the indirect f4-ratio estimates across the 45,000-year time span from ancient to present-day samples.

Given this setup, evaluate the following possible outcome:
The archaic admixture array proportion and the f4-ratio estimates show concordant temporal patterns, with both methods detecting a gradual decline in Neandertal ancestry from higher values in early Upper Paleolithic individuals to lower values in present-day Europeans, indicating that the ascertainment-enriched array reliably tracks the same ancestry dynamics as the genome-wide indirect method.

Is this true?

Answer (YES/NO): NO